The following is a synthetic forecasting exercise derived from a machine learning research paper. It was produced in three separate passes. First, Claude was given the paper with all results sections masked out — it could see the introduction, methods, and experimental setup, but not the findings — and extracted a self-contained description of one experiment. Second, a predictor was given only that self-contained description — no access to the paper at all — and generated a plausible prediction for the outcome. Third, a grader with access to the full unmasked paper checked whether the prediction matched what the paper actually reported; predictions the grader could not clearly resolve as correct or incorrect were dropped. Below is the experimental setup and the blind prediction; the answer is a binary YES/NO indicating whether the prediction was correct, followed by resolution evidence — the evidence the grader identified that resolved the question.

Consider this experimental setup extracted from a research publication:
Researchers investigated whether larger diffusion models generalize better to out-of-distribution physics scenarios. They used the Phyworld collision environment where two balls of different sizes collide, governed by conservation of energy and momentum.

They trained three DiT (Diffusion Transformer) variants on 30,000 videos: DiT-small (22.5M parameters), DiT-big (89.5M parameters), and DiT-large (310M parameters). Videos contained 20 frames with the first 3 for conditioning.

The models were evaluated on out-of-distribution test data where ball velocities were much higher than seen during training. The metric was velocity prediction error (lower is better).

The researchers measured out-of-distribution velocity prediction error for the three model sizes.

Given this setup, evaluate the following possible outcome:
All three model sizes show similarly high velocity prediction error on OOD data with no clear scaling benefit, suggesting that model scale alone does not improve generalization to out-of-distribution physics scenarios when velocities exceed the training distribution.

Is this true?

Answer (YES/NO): YES